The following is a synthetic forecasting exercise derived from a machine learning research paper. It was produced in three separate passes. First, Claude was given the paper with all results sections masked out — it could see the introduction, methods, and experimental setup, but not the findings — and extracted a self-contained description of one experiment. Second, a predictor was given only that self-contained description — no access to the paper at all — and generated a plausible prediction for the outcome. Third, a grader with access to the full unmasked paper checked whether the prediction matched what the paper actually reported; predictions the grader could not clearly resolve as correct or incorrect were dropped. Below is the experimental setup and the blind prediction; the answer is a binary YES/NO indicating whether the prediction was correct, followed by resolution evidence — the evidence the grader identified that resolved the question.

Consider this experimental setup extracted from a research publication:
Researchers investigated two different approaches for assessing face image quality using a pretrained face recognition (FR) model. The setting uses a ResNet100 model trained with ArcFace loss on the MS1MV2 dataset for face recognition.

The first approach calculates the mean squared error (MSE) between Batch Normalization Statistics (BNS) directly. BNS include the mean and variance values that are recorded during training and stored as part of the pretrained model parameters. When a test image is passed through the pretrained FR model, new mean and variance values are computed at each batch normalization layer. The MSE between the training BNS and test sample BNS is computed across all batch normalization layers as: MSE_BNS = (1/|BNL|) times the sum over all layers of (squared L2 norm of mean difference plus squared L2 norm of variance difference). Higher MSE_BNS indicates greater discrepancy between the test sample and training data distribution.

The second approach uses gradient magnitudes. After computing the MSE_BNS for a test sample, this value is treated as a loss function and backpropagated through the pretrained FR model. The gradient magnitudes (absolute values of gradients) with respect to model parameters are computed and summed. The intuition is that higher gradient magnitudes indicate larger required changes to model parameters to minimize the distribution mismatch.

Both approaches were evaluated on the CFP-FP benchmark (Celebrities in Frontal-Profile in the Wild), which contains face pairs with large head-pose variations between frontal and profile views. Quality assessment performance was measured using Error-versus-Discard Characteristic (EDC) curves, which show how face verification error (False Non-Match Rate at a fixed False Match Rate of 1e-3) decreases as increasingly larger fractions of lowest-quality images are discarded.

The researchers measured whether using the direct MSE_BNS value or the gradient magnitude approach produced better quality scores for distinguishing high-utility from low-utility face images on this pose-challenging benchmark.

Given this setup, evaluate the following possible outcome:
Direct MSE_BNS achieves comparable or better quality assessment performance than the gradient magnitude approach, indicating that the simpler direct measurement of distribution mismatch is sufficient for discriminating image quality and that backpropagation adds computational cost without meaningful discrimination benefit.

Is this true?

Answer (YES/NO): NO